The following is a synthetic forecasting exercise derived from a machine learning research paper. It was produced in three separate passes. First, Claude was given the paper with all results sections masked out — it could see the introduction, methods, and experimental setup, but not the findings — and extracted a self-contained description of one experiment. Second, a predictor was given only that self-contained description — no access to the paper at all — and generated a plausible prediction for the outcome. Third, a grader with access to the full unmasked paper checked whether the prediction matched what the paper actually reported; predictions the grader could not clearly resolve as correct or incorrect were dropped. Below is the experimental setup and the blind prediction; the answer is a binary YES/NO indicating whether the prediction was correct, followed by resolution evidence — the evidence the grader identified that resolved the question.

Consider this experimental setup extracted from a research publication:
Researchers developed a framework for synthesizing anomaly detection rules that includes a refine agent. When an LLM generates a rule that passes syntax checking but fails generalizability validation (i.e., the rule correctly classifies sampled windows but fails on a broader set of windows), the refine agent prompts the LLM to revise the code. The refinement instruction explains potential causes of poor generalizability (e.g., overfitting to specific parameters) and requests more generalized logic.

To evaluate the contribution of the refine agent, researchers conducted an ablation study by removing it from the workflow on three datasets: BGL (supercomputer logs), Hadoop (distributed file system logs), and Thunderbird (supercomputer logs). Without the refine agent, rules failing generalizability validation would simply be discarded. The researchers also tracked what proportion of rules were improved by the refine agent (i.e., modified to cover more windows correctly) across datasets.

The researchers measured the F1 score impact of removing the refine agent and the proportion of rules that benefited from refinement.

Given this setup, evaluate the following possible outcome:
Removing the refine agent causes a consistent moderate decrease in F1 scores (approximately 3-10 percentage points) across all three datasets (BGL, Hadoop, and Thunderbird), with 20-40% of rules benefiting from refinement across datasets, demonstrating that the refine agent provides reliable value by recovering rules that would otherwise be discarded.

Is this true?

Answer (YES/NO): NO